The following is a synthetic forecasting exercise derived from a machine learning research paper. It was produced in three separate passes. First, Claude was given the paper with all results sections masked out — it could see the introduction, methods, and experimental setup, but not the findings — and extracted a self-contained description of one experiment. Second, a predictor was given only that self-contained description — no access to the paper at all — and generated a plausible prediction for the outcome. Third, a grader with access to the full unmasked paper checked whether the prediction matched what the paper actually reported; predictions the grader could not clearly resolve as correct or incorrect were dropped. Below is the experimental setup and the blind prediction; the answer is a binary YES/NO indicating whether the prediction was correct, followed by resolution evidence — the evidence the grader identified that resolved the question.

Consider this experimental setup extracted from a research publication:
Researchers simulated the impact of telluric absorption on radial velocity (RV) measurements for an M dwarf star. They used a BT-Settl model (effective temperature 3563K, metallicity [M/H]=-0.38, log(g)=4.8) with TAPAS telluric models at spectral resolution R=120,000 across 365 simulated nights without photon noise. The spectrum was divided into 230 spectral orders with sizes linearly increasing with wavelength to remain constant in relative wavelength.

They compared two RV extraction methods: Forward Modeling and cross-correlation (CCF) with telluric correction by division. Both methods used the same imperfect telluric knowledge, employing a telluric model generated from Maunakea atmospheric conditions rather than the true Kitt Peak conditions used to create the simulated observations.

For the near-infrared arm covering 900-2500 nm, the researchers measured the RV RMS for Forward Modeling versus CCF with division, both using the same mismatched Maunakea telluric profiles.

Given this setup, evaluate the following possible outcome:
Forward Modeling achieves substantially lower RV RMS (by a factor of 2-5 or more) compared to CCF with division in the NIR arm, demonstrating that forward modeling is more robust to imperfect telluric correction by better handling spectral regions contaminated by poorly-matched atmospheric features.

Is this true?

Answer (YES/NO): NO